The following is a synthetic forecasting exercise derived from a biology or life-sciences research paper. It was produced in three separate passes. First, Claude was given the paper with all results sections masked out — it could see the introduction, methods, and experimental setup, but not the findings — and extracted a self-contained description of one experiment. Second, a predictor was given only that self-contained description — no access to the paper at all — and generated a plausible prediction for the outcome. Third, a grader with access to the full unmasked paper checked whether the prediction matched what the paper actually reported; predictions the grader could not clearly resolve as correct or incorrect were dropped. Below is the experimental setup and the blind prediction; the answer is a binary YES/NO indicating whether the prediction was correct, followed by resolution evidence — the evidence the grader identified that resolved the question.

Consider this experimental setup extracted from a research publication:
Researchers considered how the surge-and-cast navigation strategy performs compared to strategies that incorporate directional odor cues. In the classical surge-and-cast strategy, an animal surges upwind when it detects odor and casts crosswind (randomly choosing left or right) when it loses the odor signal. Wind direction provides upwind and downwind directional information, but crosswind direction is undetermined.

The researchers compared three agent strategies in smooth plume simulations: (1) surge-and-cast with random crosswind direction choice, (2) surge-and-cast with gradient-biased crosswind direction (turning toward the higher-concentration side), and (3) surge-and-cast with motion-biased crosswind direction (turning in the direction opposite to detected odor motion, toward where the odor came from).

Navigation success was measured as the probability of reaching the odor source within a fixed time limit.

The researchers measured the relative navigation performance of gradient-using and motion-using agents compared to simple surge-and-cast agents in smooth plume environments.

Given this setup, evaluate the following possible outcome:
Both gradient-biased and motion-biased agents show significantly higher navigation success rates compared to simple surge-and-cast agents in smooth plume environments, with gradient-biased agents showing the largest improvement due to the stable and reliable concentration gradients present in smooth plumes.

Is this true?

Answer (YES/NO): NO